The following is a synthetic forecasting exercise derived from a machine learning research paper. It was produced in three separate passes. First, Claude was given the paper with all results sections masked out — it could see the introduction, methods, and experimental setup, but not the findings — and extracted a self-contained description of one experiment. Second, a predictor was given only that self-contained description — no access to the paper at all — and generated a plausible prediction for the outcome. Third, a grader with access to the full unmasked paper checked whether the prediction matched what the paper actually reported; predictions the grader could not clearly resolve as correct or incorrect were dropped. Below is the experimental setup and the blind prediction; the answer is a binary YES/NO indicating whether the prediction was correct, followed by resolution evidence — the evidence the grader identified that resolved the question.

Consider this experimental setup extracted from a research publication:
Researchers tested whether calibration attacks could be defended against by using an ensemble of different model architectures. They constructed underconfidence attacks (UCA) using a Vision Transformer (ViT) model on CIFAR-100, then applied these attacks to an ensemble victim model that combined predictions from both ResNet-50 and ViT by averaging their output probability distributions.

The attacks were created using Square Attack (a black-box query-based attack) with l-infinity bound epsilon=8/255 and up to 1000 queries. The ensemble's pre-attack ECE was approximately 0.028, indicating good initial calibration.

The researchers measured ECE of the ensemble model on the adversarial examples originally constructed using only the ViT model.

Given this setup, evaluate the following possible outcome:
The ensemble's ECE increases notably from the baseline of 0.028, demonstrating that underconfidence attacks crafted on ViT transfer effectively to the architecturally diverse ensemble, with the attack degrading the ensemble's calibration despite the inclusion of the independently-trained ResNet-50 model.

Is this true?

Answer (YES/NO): YES